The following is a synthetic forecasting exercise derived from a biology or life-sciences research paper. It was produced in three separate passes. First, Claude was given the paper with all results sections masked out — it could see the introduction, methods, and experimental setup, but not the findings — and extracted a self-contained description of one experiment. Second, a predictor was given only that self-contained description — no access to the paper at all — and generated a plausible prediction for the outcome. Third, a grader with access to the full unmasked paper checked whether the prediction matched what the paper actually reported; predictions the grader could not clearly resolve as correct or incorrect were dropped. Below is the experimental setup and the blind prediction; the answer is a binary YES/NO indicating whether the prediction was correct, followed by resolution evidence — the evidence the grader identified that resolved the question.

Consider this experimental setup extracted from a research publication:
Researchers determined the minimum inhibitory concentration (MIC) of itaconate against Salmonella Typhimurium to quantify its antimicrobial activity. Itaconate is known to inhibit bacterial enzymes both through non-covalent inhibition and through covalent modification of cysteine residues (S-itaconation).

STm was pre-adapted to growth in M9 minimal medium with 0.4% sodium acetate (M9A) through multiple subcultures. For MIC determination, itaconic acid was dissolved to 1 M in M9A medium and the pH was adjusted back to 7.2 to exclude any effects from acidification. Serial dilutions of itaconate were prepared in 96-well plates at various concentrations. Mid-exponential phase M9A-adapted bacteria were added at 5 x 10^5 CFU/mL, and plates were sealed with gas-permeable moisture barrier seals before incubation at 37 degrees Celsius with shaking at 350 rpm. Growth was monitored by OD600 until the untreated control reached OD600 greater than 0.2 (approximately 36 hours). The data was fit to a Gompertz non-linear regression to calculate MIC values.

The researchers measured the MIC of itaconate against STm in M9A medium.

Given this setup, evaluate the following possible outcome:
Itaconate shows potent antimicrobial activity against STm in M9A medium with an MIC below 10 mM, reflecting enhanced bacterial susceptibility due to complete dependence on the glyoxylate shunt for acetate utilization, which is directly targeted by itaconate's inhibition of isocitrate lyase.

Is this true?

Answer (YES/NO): YES